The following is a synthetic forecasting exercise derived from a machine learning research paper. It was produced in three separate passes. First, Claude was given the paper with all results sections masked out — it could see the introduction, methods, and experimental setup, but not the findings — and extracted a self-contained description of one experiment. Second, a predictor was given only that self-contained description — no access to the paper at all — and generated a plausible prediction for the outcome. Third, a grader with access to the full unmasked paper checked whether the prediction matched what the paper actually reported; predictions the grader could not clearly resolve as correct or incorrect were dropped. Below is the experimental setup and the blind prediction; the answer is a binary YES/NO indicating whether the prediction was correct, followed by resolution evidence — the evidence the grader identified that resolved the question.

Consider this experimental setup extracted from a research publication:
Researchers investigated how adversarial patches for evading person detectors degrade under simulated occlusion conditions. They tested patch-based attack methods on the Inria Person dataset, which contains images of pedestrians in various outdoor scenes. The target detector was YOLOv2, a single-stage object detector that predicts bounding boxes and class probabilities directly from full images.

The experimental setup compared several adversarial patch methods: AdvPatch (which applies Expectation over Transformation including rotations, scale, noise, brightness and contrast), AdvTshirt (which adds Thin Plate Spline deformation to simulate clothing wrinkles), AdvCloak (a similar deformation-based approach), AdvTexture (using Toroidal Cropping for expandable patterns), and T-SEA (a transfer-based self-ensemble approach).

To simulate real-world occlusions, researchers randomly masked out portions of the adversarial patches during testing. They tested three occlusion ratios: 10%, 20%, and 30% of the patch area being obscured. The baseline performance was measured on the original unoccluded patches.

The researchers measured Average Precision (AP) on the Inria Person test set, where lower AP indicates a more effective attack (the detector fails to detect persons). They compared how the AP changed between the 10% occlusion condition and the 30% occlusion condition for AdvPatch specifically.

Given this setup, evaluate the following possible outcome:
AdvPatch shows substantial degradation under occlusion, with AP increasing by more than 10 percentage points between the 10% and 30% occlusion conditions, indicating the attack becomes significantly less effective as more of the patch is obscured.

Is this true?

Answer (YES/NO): YES